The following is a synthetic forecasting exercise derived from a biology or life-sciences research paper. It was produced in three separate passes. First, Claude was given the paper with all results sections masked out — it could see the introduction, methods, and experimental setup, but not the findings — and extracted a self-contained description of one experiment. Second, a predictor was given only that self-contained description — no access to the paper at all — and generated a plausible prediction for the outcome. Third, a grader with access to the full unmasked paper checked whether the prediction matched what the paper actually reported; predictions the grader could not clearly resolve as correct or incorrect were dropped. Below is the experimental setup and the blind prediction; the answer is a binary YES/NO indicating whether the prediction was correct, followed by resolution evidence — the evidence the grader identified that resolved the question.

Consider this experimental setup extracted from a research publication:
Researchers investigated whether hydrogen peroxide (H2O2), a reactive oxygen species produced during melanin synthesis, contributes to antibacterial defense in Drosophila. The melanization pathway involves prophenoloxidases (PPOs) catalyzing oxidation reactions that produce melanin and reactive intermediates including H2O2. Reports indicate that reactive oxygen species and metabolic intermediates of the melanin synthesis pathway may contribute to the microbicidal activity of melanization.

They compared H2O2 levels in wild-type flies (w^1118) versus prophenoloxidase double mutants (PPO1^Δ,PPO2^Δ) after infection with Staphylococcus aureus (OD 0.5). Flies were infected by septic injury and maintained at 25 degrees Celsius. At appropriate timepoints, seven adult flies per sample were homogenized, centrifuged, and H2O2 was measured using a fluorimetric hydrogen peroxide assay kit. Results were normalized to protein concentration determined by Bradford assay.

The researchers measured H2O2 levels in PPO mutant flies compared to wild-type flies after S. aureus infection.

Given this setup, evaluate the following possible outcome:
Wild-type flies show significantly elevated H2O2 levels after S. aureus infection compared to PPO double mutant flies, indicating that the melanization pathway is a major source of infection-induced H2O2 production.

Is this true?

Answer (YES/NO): NO